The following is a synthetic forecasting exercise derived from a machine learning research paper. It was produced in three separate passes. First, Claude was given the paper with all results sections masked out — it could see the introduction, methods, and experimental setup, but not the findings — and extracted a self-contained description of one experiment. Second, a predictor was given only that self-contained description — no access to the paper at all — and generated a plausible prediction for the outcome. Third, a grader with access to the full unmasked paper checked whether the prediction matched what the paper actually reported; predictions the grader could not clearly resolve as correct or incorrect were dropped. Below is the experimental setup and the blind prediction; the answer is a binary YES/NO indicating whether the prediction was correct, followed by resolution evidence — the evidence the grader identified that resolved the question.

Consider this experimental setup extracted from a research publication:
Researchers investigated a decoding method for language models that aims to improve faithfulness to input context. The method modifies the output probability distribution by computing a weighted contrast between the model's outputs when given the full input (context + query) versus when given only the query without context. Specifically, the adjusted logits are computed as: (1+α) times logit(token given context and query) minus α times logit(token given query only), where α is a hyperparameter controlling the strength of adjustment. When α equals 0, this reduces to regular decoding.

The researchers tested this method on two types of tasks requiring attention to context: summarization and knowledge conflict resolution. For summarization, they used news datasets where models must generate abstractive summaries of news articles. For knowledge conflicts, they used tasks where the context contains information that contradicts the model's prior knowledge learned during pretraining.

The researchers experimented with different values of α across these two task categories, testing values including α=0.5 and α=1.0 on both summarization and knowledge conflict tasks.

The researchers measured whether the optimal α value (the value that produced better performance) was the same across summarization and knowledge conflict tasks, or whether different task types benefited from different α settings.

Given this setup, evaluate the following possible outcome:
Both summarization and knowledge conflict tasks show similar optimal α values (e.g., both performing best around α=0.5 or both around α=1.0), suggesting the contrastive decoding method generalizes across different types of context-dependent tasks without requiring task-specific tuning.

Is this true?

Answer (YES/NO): NO